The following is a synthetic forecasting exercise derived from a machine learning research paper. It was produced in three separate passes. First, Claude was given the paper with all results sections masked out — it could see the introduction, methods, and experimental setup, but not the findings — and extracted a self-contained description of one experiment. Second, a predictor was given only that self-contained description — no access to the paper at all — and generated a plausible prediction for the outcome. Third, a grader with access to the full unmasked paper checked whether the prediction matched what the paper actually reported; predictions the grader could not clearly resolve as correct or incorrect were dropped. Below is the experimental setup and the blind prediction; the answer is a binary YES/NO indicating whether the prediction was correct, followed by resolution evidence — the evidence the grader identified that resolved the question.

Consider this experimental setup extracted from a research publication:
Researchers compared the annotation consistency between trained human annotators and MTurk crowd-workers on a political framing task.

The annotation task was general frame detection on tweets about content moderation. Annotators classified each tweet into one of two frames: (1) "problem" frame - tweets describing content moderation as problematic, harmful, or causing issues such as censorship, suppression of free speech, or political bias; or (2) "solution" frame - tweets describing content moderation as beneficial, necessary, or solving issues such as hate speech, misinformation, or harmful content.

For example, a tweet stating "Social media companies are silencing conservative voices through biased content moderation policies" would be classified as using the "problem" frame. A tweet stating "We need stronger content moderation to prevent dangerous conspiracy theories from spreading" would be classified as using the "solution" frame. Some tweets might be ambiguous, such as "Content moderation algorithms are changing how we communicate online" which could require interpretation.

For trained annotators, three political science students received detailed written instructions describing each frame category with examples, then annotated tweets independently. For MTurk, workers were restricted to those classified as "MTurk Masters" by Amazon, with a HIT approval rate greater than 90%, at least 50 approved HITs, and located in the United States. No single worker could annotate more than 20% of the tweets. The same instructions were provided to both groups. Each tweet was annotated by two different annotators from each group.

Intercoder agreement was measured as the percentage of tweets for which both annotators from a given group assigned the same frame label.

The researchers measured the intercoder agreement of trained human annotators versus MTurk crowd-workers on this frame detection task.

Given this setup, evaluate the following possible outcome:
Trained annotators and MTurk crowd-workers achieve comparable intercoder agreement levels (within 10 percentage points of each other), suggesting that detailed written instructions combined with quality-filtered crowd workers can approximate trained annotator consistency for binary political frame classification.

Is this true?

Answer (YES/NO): NO